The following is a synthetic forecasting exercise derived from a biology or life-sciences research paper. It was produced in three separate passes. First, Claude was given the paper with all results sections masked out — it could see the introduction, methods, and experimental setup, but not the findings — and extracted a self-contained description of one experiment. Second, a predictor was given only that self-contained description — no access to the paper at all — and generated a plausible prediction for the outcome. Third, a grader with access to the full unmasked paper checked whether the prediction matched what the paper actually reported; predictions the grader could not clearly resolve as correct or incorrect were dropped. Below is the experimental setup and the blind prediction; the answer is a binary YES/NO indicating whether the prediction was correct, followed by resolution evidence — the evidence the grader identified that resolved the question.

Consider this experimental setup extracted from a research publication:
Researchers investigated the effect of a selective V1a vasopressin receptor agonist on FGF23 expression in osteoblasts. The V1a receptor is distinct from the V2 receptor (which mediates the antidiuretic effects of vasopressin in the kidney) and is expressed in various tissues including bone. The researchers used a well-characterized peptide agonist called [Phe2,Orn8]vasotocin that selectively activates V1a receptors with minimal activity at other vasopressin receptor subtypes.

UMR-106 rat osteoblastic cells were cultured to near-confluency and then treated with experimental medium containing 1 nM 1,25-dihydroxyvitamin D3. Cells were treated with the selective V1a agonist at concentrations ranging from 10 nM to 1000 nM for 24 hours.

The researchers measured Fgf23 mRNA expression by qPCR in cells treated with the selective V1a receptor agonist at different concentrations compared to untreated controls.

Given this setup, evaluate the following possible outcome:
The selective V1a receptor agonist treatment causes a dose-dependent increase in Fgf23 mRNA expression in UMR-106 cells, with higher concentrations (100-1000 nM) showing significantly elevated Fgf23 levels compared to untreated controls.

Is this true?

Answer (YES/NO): NO